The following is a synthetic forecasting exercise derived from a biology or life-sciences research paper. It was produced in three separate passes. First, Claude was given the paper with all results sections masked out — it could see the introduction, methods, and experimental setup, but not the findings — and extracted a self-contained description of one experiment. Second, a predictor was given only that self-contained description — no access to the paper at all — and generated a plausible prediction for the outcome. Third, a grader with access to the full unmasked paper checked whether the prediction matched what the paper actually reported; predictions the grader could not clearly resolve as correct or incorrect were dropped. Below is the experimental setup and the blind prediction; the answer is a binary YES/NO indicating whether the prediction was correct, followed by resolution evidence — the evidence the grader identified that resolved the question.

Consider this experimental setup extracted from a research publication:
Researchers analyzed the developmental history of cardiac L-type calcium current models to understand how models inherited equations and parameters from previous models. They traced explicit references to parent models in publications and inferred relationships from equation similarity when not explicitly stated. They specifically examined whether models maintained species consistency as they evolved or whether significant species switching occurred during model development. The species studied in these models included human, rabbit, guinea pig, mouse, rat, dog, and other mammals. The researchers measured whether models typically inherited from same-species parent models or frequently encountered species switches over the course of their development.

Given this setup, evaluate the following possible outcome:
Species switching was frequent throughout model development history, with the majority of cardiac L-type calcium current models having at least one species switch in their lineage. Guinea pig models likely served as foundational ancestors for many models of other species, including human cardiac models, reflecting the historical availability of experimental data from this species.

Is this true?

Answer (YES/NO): NO